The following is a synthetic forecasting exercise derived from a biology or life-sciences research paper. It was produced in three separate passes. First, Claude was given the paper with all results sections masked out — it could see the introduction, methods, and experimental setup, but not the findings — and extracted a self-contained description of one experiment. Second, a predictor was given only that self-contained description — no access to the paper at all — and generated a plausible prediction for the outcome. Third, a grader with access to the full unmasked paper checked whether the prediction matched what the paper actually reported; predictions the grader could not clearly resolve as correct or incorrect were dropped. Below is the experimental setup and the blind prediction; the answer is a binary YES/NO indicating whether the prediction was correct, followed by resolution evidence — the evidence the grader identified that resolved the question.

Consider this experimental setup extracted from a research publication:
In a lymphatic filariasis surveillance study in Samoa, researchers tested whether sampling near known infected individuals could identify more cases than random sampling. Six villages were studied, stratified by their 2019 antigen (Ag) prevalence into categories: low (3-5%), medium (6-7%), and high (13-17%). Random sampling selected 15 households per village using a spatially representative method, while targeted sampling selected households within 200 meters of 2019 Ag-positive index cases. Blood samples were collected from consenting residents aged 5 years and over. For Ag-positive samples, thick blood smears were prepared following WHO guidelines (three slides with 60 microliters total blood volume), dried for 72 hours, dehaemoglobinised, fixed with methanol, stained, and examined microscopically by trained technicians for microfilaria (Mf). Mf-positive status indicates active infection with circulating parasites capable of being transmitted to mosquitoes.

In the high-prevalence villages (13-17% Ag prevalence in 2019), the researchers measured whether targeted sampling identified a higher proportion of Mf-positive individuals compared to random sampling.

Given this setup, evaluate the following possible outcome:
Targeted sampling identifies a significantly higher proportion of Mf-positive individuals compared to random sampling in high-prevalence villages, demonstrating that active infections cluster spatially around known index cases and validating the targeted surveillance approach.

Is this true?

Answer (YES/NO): NO